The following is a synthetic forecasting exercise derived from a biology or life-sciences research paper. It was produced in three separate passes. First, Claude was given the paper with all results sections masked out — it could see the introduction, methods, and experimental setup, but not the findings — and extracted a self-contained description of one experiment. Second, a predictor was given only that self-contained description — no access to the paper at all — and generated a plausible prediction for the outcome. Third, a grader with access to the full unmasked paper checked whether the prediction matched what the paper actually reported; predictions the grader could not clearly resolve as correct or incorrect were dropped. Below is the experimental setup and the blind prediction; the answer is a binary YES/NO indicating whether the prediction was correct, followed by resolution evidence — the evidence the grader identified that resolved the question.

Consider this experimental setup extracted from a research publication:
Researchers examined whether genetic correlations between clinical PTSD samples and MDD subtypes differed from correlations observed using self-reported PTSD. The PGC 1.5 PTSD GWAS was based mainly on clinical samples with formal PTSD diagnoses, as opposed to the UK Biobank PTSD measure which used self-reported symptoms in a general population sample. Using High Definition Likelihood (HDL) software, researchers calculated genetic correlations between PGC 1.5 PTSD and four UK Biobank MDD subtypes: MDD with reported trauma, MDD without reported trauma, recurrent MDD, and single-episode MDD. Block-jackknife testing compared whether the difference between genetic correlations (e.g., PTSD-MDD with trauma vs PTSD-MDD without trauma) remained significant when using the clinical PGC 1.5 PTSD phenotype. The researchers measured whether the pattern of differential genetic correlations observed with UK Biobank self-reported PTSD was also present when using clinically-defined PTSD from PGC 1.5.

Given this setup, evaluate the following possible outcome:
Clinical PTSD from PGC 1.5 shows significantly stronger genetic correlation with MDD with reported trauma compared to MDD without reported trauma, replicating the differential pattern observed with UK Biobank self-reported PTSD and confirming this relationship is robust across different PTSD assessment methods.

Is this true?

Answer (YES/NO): NO